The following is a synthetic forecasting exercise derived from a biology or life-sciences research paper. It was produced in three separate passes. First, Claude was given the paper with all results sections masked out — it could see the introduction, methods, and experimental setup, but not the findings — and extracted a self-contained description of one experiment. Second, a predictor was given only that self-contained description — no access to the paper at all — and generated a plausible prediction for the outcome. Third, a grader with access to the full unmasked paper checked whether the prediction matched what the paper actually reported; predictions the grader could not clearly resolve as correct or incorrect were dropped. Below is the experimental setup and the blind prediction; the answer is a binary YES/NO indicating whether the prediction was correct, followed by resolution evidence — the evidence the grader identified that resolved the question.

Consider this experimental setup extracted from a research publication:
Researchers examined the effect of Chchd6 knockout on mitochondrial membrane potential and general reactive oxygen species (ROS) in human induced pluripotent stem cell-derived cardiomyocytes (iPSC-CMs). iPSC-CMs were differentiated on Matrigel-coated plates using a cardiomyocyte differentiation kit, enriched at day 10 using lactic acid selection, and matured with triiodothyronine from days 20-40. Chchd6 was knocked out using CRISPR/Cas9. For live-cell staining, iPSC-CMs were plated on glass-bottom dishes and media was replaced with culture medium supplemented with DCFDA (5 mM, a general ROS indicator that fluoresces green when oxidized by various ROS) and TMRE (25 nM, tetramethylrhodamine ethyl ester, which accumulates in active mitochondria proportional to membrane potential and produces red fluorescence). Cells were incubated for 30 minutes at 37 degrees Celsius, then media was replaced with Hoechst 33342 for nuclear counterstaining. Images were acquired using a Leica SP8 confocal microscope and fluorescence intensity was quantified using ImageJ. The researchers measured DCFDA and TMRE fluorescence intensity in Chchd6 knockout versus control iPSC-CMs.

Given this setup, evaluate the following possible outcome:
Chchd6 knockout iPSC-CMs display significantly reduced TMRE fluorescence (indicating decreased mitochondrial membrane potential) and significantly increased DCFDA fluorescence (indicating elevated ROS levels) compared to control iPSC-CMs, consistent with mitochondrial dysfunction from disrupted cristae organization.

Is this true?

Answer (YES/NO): NO